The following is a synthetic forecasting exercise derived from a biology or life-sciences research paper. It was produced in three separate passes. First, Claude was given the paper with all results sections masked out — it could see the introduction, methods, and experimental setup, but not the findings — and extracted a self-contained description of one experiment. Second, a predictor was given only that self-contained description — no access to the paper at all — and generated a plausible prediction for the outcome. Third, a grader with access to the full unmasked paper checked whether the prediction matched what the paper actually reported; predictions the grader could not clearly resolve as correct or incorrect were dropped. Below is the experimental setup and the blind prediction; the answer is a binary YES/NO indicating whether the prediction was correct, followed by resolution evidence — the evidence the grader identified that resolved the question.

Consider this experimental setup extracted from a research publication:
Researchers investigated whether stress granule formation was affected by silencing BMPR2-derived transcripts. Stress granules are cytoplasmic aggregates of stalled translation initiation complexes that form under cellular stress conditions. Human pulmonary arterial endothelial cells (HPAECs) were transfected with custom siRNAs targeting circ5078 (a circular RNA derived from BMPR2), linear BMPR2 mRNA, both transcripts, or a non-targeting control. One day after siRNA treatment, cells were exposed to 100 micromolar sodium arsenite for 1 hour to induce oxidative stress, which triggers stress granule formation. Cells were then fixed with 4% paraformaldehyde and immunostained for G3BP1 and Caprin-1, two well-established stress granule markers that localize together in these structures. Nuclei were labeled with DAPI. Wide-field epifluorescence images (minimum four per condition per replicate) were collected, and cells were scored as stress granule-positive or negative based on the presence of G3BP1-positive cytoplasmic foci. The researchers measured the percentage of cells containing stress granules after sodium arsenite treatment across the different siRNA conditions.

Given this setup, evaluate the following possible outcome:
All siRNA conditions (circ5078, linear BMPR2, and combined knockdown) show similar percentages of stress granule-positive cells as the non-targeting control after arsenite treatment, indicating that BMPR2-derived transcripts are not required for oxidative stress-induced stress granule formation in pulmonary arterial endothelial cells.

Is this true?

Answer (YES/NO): NO